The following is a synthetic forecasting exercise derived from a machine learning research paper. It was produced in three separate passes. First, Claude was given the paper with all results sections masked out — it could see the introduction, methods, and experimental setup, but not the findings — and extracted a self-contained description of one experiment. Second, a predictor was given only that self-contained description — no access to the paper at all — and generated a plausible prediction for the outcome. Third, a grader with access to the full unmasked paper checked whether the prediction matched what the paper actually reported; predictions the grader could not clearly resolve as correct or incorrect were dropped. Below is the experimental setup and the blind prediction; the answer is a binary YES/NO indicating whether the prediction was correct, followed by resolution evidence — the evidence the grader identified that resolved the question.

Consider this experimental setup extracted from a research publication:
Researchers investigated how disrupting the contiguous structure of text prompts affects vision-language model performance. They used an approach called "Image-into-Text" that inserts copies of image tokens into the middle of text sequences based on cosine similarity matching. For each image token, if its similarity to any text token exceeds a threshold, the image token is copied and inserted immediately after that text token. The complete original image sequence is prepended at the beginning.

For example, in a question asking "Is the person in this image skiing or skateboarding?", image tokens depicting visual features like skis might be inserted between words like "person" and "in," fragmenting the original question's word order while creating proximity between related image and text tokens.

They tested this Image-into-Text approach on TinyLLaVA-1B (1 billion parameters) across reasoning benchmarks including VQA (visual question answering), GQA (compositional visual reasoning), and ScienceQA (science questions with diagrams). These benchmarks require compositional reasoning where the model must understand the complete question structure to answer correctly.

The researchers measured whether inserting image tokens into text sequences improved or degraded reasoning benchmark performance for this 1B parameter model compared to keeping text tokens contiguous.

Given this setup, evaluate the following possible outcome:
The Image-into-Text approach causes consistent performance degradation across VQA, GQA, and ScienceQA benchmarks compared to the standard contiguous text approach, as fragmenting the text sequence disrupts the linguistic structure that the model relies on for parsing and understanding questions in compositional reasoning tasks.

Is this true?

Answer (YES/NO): NO